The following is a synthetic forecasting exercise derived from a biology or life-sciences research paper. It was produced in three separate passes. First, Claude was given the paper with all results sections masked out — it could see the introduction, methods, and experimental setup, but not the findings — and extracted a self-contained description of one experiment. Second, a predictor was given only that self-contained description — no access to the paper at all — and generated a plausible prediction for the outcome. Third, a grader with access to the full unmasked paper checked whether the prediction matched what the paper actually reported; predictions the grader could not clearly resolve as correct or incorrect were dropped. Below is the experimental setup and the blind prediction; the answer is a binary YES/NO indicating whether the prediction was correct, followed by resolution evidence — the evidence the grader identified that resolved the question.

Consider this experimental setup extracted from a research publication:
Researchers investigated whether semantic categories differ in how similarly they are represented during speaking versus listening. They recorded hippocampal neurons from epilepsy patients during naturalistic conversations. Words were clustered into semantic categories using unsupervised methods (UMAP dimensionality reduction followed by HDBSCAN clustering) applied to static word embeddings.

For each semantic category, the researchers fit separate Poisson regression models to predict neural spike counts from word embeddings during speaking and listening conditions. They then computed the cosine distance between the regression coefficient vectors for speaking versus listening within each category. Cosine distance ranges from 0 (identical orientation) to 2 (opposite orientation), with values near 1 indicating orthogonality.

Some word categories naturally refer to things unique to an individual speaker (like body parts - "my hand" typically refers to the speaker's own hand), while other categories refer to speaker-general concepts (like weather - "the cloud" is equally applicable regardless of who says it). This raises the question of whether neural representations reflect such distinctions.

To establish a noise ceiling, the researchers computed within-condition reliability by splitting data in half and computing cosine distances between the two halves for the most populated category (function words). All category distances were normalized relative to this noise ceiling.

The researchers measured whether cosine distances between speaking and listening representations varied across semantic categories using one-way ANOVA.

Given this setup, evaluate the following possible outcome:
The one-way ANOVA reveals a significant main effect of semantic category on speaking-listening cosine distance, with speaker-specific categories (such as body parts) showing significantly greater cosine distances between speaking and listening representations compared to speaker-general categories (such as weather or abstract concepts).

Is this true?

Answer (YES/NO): NO